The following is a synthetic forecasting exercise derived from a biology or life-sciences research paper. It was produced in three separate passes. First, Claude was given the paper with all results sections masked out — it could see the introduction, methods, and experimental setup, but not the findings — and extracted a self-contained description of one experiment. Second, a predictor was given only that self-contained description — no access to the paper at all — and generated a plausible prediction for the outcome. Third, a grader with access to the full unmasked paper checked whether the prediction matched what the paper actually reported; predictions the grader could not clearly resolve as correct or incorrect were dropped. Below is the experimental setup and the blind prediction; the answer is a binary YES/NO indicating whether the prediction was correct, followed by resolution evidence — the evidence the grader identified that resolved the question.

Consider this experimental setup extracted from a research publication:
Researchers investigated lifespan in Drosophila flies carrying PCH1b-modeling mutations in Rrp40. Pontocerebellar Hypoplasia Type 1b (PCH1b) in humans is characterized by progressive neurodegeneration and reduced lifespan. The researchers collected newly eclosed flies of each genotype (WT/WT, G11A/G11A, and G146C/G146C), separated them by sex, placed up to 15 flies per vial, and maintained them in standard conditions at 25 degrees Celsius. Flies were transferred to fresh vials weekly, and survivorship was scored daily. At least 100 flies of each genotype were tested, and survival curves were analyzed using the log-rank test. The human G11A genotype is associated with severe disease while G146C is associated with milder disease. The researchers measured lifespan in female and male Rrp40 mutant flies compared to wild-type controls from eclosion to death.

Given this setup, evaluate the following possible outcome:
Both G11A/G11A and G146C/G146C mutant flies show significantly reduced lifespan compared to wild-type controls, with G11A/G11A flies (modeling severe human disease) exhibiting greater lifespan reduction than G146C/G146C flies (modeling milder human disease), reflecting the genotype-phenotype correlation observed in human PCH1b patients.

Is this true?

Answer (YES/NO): YES